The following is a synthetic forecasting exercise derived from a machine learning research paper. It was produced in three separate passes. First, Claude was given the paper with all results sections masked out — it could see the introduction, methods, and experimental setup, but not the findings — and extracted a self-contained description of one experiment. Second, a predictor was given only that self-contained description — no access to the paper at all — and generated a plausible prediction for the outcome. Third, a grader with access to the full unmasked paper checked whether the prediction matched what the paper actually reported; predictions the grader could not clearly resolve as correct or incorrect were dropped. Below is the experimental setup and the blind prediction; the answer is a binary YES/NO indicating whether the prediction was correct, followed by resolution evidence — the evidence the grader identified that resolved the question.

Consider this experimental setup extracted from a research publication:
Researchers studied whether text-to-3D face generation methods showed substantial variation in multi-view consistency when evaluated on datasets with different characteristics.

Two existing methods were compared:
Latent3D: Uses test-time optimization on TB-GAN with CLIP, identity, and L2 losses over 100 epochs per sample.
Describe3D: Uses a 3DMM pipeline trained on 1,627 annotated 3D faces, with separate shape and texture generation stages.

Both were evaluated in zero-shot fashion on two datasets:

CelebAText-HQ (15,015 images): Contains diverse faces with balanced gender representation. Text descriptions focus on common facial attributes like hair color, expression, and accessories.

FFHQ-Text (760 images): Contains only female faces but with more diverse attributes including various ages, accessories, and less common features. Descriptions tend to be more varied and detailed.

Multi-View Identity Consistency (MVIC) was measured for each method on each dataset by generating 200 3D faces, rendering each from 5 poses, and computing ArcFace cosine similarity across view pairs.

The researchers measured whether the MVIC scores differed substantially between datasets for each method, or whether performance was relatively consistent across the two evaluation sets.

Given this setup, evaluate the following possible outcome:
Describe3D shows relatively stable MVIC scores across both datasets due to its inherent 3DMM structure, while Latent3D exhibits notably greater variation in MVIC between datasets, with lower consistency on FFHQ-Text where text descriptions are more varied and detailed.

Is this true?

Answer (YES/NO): NO